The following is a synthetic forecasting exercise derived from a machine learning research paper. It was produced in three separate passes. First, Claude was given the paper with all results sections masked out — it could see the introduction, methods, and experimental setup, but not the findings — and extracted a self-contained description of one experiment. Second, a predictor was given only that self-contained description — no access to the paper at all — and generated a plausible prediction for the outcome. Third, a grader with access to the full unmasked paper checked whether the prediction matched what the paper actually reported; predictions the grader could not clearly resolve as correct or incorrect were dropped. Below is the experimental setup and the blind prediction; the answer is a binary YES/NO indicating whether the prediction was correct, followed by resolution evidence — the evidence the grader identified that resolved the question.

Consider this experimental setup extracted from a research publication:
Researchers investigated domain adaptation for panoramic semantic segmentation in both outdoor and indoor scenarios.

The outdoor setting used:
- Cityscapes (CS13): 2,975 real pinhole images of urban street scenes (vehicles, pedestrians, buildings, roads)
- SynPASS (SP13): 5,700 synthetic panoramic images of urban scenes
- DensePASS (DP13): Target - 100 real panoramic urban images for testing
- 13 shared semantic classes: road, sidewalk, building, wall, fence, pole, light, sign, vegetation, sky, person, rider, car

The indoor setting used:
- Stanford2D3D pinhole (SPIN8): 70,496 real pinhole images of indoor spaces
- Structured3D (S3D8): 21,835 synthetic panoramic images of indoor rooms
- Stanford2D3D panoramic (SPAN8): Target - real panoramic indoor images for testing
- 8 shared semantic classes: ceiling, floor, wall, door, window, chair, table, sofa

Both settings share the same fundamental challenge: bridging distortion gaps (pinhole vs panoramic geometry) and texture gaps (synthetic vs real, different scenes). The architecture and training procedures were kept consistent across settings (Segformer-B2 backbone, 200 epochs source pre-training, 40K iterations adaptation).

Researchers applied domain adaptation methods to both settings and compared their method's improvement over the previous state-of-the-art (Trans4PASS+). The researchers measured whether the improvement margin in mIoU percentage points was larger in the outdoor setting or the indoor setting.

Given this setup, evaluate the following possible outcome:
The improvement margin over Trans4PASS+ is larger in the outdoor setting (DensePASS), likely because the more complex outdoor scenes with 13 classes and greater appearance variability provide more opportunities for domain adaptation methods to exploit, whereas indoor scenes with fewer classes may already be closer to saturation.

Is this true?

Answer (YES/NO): NO